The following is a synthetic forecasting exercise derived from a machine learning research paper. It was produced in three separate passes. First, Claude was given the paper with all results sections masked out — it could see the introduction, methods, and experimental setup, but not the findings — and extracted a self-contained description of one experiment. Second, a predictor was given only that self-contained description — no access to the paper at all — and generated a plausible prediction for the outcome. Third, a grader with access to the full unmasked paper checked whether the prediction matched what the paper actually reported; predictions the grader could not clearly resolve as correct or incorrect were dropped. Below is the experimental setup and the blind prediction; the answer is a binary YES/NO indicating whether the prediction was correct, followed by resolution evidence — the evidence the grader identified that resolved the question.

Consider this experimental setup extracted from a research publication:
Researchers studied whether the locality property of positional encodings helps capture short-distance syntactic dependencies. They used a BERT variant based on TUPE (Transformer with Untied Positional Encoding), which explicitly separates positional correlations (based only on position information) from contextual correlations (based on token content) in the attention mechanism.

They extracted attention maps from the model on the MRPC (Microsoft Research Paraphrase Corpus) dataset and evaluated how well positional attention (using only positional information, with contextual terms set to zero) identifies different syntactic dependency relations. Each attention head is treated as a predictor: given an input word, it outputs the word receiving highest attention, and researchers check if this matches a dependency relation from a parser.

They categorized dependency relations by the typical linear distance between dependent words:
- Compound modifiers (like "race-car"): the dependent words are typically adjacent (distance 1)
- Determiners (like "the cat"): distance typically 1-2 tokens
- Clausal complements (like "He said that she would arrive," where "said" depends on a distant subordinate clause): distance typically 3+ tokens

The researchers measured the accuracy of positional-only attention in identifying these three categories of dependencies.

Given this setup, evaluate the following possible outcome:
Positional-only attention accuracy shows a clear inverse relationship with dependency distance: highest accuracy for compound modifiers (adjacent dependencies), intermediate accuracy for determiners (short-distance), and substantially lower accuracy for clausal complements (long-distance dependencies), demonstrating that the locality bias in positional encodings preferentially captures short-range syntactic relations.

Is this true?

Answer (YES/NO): YES